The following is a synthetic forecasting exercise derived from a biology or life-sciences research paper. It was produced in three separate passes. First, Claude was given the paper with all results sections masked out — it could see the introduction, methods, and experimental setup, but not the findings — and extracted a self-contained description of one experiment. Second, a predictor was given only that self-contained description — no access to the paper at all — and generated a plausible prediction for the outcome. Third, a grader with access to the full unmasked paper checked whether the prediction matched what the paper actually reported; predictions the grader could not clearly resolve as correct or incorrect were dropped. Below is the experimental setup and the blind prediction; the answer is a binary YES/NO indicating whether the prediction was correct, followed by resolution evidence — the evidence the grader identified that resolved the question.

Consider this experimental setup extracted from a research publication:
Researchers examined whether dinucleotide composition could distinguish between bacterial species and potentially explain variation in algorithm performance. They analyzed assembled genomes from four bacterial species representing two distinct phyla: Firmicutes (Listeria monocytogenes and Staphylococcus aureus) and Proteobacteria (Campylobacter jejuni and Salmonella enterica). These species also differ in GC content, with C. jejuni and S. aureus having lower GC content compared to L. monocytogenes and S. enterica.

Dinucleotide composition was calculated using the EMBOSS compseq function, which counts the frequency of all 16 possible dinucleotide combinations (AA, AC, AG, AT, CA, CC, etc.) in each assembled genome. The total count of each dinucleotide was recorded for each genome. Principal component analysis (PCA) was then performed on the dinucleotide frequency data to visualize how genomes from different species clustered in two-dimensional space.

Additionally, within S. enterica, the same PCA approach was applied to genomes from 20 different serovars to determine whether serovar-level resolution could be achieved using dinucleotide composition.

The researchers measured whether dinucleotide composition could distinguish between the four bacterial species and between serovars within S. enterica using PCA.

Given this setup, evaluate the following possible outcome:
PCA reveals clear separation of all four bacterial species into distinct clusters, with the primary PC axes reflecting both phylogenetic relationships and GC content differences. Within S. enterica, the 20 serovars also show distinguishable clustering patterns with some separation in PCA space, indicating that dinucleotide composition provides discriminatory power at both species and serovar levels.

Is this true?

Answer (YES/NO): NO